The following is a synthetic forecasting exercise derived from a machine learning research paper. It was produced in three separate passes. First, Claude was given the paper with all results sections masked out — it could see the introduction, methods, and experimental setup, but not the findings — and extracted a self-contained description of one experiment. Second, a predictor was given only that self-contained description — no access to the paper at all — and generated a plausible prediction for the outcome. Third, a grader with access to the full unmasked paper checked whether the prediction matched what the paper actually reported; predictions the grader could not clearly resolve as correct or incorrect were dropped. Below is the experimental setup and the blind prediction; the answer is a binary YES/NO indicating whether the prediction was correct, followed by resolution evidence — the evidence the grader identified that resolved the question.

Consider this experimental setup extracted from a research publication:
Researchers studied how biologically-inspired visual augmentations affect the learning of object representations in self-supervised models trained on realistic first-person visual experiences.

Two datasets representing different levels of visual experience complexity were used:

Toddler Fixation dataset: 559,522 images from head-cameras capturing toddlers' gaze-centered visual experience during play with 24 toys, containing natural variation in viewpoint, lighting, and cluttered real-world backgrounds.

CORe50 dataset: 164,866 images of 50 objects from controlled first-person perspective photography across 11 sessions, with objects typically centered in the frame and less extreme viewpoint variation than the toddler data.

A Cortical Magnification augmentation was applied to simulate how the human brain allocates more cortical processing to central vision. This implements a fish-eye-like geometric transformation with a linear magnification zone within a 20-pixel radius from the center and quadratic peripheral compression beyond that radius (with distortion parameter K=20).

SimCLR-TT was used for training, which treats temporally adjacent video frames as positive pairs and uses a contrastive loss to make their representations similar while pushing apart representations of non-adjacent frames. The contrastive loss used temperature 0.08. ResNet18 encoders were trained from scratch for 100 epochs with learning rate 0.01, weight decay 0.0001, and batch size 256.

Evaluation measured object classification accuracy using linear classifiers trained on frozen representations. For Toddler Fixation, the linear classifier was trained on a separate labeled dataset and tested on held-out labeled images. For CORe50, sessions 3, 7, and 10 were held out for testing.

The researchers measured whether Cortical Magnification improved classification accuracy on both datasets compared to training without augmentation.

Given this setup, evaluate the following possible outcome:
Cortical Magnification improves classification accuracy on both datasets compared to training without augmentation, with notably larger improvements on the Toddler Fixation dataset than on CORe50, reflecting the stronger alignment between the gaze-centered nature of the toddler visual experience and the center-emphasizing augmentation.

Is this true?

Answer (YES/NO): NO